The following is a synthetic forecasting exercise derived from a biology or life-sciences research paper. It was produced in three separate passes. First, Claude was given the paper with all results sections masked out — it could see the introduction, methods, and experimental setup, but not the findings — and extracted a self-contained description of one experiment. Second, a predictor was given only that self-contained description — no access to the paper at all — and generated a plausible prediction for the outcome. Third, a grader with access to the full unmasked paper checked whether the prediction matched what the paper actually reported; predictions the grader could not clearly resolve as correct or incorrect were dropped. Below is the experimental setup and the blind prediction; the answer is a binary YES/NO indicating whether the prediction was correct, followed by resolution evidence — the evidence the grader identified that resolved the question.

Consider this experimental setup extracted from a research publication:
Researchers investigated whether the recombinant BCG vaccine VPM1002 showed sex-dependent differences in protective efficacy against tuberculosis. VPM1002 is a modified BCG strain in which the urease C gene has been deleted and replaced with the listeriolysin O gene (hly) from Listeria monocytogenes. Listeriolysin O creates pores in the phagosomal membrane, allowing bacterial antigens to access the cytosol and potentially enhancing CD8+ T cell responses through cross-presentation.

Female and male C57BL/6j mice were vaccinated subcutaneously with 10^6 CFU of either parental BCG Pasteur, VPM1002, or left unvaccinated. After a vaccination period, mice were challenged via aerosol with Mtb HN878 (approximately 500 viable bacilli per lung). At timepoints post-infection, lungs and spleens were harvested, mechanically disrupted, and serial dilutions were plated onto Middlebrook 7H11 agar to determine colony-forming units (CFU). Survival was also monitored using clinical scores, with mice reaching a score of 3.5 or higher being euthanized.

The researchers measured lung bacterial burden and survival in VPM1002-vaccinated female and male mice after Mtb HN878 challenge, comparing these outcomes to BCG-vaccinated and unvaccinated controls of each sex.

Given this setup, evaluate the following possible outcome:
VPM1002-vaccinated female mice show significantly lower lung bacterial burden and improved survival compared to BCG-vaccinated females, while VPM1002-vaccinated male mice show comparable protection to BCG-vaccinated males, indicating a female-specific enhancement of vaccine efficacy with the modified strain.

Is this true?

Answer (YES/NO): NO